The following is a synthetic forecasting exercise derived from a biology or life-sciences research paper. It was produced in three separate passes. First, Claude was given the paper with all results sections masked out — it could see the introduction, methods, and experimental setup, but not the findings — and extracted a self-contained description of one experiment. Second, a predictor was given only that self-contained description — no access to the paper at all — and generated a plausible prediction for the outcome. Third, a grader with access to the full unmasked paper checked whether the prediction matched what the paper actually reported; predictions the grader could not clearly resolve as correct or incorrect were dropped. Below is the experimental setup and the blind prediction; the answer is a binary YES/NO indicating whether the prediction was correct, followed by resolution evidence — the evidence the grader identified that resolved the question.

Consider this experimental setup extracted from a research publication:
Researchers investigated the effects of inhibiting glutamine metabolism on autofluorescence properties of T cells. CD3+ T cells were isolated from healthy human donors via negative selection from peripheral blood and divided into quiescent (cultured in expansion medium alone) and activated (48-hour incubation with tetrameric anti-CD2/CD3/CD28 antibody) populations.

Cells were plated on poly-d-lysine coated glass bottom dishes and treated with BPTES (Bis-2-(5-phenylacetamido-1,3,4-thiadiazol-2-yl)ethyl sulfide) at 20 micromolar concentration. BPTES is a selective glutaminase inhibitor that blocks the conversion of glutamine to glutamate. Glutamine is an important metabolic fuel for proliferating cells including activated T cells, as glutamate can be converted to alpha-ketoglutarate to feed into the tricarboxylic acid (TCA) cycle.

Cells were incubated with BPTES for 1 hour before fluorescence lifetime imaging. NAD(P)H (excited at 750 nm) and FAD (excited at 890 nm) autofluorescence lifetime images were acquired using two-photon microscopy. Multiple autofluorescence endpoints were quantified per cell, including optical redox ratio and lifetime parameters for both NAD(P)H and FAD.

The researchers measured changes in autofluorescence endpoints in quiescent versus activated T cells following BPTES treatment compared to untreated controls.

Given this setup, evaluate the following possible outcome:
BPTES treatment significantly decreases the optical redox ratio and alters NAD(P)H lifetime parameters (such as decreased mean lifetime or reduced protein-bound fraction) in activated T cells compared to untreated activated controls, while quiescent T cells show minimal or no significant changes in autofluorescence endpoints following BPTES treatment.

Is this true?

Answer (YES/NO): NO